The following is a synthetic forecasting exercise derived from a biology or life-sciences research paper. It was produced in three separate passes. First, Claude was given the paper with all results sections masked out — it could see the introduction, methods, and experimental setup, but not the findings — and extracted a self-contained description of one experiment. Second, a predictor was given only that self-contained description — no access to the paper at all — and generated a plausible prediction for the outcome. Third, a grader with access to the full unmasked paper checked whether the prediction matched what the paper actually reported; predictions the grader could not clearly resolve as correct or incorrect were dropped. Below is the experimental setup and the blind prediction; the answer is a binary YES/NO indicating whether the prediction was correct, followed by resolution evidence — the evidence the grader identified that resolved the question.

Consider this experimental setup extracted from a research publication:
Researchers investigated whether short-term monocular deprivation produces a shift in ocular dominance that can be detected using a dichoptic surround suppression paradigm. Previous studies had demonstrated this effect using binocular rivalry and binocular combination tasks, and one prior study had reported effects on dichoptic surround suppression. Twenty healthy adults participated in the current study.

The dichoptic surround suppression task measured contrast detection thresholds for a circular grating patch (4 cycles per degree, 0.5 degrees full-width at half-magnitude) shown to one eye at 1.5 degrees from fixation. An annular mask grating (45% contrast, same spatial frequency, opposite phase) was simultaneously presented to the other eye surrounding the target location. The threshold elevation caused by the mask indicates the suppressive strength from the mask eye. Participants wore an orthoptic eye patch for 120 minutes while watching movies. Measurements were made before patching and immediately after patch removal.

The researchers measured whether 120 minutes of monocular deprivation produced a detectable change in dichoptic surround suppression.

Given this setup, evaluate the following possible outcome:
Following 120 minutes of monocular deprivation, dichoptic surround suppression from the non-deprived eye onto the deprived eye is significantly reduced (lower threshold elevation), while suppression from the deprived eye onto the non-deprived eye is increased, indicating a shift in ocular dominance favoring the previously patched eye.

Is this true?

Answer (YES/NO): YES